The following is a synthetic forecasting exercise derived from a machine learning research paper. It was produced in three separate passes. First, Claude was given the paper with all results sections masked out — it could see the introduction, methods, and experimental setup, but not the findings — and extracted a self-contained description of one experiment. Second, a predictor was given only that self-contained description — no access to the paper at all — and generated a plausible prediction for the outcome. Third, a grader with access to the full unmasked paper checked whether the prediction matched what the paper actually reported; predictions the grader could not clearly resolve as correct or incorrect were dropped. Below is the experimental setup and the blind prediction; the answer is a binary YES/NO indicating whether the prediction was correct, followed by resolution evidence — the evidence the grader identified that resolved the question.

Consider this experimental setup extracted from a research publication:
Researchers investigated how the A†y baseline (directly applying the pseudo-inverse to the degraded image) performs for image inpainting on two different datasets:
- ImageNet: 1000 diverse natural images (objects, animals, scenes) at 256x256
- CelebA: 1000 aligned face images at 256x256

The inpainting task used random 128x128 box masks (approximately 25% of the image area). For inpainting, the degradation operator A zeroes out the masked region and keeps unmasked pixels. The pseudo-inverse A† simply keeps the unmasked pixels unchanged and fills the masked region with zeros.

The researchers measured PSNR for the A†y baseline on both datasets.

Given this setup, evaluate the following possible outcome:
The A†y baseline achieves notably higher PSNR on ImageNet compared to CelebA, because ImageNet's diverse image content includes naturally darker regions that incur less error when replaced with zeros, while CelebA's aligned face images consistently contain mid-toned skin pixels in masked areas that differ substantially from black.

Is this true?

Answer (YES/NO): NO